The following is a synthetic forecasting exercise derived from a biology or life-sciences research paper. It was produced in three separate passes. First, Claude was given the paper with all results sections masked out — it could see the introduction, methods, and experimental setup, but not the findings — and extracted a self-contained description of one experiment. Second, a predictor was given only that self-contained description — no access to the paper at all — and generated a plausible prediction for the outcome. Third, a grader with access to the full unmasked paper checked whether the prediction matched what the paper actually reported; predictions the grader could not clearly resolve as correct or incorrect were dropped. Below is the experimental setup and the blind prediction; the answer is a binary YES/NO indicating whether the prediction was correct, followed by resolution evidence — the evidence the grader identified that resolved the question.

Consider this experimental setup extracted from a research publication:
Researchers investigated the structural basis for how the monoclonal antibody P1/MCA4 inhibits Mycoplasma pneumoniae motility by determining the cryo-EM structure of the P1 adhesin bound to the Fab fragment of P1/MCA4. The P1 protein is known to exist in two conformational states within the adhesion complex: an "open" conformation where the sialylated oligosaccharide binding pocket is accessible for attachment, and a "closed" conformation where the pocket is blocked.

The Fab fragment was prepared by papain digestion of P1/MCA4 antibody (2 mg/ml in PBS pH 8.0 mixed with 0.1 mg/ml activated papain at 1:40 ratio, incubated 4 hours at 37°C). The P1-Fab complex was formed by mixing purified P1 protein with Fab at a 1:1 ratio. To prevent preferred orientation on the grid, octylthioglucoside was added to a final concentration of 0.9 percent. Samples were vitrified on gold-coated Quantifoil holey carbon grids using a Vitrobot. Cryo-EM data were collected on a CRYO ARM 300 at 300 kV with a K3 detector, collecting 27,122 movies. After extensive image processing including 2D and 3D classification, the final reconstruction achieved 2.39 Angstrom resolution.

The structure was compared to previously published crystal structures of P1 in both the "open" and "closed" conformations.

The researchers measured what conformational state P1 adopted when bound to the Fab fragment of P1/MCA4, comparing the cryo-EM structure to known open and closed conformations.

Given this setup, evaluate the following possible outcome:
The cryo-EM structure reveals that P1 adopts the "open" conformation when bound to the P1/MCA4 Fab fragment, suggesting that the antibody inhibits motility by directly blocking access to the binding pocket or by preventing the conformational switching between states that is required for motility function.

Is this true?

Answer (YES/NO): NO